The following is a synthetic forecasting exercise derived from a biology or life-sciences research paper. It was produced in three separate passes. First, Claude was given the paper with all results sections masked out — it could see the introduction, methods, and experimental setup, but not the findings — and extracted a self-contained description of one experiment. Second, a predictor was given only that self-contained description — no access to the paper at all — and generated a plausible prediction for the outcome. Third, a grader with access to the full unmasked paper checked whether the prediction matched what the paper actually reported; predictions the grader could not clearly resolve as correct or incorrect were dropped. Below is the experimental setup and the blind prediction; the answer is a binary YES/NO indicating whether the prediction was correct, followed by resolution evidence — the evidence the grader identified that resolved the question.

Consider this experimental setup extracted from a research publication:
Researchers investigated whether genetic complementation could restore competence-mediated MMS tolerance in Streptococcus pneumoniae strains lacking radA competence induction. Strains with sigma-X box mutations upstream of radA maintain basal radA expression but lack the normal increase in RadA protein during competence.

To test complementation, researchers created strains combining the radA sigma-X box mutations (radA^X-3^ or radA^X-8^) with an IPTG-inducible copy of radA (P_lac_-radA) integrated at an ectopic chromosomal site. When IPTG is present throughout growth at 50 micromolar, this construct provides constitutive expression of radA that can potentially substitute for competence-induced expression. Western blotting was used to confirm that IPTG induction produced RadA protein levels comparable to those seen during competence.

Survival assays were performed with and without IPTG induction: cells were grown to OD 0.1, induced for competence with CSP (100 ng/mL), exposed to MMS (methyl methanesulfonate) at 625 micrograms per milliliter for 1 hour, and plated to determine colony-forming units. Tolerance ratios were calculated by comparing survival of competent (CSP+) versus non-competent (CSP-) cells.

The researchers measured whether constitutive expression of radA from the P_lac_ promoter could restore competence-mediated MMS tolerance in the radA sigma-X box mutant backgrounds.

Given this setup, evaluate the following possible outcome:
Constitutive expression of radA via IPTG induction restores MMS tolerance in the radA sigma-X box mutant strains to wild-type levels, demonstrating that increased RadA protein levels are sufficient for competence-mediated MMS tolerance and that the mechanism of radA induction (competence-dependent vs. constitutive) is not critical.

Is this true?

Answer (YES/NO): YES